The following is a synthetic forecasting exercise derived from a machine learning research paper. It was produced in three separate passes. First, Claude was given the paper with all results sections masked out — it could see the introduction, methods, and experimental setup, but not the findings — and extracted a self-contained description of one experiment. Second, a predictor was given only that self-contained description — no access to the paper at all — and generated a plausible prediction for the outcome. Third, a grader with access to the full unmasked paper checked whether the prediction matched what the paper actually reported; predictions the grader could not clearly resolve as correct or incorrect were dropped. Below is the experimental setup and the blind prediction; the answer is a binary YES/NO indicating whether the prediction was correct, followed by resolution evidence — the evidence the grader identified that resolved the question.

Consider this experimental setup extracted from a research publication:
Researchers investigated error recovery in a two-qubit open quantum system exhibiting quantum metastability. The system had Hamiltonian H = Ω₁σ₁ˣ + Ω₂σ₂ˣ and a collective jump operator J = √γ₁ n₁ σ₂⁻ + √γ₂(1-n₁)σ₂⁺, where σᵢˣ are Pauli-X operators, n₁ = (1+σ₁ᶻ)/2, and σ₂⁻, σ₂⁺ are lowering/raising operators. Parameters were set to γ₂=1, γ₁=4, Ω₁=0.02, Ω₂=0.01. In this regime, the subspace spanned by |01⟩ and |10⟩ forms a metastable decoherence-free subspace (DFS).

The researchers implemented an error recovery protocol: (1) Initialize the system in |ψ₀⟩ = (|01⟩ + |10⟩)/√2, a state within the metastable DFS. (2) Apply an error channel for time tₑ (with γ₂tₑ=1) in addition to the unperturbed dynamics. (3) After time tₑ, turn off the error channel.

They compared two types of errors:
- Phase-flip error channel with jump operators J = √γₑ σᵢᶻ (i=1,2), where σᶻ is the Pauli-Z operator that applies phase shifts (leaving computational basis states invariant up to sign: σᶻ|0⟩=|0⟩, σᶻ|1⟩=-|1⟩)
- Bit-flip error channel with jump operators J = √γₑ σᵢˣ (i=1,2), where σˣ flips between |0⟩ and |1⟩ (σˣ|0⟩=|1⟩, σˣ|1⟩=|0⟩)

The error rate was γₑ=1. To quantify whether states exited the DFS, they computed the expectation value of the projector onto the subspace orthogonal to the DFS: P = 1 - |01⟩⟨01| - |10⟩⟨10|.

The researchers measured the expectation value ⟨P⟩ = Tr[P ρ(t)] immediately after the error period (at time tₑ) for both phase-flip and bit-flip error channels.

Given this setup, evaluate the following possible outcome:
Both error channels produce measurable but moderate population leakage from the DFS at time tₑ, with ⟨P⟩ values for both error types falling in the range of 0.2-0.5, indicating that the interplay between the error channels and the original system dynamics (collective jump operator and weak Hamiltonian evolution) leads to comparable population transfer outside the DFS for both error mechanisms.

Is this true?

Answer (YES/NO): NO